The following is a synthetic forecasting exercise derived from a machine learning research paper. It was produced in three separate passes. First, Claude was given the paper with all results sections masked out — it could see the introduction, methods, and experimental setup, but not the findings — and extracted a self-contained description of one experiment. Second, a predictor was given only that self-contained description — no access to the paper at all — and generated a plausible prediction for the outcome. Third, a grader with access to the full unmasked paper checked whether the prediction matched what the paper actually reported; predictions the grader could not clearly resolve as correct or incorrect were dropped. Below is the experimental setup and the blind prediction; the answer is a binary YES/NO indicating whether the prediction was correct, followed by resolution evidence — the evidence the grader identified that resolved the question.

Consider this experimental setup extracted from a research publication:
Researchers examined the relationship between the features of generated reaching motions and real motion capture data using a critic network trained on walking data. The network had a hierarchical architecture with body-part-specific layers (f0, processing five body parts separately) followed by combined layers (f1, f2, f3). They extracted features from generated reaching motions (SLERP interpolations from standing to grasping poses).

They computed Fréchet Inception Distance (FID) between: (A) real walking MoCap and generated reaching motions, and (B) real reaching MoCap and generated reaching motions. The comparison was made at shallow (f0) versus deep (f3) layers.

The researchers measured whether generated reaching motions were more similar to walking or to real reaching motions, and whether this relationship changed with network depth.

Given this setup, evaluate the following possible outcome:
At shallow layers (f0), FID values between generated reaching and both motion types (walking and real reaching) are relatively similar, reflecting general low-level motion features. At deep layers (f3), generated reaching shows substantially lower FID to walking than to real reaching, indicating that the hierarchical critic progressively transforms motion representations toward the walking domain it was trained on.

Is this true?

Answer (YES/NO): NO